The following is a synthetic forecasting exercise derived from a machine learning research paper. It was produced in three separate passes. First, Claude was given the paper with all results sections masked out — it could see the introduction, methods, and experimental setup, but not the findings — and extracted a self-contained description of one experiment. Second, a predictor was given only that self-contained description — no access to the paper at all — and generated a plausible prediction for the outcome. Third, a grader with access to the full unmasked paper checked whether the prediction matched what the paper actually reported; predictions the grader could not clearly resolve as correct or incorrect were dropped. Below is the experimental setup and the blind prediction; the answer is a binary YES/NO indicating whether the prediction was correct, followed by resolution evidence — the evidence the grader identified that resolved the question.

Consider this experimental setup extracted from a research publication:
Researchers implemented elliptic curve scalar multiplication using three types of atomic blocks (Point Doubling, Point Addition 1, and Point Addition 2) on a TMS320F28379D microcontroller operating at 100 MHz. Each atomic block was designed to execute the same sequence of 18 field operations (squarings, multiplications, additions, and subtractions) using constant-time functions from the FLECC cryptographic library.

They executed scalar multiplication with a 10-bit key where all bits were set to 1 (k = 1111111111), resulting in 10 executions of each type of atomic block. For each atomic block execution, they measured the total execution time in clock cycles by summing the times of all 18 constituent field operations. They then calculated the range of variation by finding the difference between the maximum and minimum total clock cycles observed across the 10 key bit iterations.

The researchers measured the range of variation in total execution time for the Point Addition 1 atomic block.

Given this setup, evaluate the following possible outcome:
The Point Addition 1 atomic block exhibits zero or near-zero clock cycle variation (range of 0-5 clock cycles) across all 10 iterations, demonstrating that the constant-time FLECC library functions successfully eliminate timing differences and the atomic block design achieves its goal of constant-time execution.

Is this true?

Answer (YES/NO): NO